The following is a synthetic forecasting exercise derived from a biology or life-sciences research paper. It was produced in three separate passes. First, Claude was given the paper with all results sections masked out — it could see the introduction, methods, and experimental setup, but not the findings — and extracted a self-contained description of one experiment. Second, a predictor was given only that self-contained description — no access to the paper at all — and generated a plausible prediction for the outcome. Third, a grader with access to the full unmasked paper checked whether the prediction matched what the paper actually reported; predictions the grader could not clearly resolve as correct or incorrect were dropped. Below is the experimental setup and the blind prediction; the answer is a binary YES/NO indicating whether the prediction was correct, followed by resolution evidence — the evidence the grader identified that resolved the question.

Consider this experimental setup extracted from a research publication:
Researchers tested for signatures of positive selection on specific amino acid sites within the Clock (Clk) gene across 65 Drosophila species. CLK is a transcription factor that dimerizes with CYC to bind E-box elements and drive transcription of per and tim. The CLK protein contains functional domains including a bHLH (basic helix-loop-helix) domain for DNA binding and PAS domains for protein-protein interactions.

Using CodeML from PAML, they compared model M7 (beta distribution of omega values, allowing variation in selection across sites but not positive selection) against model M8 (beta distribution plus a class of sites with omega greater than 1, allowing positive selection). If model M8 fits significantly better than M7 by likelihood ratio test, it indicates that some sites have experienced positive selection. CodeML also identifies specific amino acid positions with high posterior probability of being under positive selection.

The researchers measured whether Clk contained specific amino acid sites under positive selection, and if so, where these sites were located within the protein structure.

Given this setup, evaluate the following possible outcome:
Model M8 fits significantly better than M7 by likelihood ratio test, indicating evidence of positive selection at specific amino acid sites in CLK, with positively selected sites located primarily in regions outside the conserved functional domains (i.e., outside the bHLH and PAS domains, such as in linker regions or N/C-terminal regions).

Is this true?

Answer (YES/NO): NO